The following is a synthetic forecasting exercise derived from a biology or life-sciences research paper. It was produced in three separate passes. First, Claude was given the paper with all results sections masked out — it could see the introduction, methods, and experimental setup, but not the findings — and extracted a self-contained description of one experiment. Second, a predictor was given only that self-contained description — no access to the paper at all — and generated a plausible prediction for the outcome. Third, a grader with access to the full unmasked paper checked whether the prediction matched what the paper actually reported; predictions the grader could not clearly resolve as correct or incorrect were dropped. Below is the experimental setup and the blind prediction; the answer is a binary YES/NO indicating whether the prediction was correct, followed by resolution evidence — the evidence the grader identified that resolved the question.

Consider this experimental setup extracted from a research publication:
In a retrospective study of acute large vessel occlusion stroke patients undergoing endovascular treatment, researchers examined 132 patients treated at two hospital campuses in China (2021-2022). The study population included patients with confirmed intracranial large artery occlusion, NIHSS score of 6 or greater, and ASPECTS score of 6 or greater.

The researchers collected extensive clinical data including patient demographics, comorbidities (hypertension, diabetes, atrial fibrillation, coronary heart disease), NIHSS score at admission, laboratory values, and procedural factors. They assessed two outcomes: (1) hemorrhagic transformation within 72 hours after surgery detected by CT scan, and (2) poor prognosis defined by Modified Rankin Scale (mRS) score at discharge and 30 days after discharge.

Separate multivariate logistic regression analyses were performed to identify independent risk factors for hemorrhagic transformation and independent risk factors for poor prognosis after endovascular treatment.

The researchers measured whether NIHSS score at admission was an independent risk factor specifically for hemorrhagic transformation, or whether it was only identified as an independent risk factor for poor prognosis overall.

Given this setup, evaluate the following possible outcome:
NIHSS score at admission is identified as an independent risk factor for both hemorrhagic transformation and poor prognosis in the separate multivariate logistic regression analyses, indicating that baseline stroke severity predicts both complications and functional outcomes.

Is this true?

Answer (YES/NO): NO